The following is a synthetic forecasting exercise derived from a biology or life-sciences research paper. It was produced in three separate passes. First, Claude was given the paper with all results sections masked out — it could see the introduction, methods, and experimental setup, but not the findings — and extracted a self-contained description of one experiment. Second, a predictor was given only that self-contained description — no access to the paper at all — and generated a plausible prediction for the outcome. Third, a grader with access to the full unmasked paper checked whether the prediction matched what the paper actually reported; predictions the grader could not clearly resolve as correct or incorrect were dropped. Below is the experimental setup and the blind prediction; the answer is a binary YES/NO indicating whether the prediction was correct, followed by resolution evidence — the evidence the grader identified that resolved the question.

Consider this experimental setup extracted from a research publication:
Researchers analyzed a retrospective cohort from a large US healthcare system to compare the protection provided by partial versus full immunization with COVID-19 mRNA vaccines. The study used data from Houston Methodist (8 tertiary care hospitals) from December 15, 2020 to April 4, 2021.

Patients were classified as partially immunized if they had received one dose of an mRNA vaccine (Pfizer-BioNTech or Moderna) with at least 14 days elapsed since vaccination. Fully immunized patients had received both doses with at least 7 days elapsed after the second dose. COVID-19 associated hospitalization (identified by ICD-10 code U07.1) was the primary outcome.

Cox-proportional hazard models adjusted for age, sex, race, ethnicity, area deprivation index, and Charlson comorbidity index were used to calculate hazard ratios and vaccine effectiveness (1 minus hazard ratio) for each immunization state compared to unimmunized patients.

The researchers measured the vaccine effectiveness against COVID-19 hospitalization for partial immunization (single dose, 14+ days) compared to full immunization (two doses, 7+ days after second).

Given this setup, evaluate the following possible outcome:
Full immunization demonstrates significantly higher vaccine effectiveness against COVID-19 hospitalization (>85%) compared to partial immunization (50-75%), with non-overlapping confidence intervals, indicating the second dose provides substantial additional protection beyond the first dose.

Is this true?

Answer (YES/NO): NO